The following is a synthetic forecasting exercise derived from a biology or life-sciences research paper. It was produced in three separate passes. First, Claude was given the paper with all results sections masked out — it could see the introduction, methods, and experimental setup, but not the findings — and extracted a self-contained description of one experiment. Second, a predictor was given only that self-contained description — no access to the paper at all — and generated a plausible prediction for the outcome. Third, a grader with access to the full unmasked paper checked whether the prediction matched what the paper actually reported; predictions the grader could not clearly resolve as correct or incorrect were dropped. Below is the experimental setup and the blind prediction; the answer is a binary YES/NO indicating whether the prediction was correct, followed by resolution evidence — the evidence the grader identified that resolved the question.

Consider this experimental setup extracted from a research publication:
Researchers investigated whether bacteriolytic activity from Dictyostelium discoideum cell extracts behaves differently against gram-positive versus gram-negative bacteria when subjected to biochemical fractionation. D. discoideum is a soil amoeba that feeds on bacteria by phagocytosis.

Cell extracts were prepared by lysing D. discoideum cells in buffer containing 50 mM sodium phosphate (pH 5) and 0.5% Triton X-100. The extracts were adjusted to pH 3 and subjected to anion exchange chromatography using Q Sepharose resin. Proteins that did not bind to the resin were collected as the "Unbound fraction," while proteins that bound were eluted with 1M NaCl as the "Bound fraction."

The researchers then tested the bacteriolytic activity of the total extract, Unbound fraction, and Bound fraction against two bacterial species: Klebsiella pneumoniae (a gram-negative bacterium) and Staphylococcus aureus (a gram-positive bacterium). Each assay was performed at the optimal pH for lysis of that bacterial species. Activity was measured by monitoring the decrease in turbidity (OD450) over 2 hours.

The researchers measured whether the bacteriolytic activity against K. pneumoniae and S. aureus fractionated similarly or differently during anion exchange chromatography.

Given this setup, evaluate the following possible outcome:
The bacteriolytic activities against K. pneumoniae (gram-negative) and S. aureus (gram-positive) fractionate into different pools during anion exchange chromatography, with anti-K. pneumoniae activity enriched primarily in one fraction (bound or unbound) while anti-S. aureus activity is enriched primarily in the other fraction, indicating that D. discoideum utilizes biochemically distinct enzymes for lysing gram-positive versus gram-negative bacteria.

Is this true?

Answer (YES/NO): YES